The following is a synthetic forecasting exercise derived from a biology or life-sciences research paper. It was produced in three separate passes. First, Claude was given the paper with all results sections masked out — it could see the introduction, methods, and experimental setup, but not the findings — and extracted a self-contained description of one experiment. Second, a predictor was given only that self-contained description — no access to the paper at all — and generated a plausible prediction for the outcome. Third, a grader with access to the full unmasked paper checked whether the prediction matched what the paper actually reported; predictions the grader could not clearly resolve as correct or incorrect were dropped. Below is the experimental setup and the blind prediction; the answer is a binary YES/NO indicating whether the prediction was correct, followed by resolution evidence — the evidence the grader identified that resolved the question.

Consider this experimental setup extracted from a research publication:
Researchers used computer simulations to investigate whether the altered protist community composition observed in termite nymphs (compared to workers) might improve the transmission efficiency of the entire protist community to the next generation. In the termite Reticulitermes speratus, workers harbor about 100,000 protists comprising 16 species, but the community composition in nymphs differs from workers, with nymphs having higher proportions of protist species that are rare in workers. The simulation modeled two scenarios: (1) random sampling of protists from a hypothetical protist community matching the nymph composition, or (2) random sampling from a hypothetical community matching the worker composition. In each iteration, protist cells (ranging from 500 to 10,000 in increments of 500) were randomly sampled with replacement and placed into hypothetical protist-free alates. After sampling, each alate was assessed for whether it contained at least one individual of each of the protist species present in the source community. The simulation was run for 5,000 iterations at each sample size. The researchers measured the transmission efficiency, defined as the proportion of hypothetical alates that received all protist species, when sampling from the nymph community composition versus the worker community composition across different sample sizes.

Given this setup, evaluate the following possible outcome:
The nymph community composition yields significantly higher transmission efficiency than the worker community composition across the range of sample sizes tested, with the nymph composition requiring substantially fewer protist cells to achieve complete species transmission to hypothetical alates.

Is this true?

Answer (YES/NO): YES